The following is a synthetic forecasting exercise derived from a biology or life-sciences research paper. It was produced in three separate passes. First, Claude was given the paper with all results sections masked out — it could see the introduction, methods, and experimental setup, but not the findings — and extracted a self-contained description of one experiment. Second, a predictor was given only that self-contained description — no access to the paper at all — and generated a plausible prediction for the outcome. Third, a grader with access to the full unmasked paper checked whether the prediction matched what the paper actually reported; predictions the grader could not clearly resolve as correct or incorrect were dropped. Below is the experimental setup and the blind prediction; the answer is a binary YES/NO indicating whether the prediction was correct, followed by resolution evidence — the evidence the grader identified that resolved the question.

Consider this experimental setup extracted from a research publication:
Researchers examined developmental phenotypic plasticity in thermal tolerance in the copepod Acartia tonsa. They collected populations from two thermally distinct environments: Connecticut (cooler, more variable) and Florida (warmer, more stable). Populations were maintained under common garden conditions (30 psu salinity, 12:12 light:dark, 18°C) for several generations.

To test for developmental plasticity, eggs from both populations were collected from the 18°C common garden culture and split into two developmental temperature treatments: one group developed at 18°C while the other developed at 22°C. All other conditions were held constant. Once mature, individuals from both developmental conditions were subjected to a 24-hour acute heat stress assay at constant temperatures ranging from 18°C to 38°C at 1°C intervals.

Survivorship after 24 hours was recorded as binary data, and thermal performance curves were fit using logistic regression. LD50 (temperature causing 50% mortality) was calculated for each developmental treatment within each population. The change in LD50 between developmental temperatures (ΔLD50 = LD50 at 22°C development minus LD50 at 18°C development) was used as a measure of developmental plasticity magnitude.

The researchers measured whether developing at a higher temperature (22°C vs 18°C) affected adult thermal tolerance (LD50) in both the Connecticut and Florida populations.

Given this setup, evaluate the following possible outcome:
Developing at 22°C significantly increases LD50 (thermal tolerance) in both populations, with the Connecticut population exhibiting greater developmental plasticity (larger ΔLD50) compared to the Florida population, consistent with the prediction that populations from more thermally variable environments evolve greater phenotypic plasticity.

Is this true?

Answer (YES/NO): NO